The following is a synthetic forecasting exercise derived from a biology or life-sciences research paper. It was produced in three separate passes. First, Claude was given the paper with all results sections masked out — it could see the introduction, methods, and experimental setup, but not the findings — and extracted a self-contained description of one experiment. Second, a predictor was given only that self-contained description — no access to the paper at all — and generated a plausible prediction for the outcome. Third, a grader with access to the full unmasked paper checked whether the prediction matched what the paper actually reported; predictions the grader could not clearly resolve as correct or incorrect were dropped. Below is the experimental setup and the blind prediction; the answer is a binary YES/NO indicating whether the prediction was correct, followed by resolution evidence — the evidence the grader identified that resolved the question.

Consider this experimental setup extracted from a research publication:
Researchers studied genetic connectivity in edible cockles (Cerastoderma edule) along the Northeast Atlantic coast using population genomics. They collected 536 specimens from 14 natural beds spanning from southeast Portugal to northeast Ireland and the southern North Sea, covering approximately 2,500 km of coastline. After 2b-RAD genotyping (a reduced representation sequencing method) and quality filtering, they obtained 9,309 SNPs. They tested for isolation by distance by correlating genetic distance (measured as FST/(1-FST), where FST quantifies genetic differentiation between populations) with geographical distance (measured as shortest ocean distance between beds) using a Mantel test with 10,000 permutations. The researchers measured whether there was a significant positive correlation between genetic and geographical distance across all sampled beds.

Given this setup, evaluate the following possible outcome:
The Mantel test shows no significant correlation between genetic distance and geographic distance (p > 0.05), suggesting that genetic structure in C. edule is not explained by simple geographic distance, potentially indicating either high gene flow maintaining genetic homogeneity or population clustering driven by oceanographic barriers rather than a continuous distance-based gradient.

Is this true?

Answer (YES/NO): NO